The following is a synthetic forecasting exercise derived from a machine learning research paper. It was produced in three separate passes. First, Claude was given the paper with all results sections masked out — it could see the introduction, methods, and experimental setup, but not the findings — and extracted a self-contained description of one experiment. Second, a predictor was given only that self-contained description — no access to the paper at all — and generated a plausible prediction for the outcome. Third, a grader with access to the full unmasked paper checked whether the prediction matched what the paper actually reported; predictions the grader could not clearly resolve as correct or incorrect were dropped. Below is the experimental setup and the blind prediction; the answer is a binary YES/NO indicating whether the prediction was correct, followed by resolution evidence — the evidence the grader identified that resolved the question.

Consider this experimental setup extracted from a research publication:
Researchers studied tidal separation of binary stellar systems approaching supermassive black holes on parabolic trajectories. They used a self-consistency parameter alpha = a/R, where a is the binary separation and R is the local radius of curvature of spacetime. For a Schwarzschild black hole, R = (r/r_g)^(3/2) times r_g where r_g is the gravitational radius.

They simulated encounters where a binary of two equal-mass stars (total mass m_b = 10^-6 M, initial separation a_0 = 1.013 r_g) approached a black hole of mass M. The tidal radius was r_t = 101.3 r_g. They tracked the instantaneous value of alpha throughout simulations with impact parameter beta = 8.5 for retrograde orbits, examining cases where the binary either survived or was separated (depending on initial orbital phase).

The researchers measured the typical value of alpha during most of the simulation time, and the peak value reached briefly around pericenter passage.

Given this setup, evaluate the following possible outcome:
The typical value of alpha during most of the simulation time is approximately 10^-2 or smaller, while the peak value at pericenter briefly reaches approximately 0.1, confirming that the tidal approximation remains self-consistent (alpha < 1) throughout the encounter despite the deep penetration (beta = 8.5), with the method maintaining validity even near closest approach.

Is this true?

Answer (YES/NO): NO